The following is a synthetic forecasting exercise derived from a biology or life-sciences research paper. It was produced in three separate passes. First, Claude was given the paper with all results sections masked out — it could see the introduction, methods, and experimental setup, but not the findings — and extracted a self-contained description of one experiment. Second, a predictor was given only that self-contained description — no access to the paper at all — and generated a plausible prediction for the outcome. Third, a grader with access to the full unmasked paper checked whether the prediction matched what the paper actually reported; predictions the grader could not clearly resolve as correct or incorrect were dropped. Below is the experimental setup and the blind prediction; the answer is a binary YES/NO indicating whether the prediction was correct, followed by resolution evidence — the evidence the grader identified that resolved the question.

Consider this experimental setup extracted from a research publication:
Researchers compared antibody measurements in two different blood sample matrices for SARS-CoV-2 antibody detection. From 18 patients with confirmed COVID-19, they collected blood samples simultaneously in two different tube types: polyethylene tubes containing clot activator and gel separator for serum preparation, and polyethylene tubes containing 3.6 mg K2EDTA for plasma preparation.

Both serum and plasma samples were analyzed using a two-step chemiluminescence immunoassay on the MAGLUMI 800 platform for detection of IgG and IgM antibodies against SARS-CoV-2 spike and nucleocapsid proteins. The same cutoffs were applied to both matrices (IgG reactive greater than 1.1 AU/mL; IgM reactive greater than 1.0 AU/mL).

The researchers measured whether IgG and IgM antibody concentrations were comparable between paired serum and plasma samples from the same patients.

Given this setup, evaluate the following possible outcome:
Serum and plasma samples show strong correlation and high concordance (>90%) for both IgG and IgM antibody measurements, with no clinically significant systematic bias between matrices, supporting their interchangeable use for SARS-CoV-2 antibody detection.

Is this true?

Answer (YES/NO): YES